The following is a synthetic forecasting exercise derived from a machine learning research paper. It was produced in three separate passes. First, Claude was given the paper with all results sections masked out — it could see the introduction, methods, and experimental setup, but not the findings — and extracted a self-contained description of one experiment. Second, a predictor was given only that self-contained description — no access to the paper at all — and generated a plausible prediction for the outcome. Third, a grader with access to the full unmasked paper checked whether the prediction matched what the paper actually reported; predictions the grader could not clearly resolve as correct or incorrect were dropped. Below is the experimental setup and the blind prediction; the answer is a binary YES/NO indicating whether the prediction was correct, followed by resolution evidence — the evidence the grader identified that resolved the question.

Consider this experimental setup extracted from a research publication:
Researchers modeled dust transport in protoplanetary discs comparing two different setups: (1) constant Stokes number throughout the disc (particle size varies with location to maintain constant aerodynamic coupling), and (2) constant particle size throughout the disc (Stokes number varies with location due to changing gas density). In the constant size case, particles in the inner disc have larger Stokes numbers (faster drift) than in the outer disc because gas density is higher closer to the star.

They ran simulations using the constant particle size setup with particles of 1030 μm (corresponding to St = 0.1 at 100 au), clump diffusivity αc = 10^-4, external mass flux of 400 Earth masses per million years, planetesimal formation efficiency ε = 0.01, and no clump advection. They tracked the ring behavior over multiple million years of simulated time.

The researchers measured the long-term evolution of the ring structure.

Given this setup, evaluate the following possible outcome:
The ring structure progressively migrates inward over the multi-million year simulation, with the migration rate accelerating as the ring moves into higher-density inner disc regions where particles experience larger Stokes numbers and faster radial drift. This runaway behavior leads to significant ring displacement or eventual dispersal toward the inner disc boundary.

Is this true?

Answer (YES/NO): NO